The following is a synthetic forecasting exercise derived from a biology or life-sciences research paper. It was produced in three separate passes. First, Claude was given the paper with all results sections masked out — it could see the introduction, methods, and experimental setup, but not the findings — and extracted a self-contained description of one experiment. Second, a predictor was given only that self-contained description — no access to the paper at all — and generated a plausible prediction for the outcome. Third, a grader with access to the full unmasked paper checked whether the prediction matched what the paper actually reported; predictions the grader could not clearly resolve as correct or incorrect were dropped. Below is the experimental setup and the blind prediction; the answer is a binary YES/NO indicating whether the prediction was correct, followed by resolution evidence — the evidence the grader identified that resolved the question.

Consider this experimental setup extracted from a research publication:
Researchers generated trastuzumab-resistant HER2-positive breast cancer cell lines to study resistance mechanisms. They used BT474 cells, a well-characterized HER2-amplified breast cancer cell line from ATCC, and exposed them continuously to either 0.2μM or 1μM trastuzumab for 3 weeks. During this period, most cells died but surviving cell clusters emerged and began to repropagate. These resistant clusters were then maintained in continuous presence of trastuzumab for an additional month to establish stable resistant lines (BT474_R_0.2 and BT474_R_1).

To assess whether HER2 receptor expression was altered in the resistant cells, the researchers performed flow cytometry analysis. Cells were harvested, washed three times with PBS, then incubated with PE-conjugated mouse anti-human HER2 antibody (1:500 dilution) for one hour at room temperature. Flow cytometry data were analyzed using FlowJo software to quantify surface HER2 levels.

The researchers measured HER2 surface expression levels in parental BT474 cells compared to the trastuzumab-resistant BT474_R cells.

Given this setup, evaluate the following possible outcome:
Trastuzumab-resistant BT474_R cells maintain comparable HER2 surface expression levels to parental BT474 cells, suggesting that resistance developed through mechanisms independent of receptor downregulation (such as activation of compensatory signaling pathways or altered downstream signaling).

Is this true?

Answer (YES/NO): YES